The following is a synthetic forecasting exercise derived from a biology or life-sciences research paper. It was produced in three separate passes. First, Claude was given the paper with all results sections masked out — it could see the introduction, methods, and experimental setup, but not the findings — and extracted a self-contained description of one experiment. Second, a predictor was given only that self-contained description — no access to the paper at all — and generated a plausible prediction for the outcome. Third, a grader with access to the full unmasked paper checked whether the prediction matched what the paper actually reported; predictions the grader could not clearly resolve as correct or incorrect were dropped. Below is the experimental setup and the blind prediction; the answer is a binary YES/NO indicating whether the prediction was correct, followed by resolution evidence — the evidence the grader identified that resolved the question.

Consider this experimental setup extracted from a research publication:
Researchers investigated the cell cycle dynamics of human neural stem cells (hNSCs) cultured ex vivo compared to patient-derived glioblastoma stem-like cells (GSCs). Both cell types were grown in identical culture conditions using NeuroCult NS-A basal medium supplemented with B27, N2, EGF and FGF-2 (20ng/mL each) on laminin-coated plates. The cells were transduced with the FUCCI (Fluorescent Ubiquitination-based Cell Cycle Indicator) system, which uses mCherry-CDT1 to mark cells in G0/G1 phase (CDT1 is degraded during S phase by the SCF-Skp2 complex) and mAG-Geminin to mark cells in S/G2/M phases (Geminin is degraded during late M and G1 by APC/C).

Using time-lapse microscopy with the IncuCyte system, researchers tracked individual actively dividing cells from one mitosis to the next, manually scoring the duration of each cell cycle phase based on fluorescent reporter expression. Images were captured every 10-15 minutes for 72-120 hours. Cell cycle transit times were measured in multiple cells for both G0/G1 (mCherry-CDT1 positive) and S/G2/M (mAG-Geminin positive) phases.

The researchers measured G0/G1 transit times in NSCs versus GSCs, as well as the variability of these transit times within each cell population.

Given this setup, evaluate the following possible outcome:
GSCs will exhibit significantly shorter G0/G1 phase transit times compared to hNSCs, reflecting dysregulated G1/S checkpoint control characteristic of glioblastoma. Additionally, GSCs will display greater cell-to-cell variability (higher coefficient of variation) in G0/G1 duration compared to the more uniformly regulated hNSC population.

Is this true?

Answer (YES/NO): NO